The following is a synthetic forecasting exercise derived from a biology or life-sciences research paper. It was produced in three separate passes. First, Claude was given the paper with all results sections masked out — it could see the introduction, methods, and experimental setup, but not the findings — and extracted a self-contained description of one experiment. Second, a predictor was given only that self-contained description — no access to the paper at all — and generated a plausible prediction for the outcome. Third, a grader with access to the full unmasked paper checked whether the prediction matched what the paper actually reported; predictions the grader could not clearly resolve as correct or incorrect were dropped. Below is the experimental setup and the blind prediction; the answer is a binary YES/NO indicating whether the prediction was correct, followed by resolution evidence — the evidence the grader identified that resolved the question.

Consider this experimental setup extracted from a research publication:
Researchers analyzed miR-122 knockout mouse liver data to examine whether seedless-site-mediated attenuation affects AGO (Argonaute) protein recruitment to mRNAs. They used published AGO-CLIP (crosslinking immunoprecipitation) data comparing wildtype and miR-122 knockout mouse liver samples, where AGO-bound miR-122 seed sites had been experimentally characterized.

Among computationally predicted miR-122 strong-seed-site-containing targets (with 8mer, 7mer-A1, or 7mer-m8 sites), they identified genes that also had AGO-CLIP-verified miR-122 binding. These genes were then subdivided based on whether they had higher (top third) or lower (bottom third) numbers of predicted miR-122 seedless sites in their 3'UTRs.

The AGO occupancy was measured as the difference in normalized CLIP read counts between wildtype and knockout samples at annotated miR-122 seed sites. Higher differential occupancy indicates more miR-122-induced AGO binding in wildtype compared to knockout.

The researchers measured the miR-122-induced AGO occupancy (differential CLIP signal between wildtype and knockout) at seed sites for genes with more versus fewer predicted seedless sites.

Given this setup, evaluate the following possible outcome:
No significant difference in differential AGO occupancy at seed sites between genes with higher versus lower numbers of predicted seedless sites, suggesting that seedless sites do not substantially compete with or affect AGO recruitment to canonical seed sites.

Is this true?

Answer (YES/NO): NO